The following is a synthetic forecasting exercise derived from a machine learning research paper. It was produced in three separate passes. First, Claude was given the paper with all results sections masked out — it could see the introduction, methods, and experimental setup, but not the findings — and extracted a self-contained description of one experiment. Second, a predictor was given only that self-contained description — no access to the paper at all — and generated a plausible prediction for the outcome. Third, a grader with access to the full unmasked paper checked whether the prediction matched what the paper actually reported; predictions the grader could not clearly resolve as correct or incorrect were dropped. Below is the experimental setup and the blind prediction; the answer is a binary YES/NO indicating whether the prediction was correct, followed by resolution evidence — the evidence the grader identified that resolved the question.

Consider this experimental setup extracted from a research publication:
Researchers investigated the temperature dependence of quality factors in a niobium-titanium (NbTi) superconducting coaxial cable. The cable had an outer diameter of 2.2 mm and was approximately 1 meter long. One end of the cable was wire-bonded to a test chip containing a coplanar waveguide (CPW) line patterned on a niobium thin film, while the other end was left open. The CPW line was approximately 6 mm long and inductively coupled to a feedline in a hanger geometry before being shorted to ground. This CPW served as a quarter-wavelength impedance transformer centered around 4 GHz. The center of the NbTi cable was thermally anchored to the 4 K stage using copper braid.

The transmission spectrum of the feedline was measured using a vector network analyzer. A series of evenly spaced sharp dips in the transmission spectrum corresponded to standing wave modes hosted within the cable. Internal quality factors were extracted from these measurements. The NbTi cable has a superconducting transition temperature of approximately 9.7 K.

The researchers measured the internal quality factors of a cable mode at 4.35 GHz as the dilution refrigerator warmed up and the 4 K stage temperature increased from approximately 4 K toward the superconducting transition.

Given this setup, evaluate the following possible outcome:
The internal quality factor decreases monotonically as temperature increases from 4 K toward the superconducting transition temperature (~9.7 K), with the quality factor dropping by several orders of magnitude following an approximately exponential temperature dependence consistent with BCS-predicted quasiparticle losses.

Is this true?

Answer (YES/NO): NO